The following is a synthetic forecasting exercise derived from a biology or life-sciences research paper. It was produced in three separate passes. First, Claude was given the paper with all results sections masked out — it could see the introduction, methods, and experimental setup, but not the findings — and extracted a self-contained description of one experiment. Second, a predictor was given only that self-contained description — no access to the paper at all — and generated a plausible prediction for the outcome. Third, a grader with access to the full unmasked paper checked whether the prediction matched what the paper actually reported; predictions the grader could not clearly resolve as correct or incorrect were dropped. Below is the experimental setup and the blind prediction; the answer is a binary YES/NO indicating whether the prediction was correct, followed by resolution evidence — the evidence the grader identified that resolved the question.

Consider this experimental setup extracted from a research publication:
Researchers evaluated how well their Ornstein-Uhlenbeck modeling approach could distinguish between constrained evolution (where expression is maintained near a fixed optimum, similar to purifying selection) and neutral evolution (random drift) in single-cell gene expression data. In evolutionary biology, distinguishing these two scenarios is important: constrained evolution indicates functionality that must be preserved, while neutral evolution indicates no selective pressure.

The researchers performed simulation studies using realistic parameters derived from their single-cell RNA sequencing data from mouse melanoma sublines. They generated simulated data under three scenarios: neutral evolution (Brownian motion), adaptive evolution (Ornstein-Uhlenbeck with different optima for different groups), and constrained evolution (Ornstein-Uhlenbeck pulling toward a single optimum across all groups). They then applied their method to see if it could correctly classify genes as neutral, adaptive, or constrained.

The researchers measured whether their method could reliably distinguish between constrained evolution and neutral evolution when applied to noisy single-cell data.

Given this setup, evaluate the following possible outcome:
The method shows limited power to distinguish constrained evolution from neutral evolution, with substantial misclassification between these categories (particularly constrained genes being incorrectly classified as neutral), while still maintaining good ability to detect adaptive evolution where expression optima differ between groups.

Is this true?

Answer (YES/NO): YES